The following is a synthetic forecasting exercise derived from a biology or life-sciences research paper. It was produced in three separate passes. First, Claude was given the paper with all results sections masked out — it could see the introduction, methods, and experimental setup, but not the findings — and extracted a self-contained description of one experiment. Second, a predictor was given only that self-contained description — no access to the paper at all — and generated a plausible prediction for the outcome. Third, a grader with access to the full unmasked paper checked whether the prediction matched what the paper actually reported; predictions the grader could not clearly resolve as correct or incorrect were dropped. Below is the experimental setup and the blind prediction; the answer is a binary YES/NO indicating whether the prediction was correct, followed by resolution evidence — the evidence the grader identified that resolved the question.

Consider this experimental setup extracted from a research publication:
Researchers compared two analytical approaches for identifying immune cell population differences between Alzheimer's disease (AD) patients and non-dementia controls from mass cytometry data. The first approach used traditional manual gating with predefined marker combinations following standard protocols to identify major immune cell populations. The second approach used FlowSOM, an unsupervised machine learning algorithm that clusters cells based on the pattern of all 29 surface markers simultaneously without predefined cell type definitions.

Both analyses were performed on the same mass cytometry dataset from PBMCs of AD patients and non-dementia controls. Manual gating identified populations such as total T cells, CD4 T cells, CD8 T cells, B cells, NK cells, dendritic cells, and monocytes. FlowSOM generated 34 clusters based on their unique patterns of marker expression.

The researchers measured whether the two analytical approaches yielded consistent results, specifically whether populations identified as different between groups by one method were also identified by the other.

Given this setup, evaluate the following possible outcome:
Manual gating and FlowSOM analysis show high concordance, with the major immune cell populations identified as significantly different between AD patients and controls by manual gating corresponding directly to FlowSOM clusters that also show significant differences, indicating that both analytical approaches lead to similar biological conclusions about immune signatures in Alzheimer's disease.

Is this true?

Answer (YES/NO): NO